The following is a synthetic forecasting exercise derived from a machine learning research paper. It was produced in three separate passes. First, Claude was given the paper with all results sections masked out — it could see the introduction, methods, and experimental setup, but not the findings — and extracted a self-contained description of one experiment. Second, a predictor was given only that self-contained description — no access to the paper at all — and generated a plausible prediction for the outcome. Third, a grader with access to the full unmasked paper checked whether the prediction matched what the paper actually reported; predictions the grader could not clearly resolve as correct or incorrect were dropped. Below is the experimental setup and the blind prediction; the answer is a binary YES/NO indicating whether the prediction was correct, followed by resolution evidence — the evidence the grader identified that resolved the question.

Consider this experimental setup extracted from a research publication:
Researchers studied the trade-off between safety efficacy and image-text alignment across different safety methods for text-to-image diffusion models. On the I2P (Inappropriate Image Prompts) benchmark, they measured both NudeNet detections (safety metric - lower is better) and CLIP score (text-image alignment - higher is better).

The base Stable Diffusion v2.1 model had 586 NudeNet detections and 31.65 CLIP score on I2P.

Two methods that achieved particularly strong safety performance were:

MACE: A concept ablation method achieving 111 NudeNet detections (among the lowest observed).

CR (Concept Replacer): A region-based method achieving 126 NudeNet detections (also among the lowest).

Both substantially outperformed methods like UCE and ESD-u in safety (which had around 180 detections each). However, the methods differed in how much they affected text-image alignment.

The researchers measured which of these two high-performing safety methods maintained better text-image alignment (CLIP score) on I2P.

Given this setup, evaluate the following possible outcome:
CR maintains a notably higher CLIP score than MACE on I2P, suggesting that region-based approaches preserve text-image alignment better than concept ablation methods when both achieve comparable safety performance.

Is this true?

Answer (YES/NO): YES